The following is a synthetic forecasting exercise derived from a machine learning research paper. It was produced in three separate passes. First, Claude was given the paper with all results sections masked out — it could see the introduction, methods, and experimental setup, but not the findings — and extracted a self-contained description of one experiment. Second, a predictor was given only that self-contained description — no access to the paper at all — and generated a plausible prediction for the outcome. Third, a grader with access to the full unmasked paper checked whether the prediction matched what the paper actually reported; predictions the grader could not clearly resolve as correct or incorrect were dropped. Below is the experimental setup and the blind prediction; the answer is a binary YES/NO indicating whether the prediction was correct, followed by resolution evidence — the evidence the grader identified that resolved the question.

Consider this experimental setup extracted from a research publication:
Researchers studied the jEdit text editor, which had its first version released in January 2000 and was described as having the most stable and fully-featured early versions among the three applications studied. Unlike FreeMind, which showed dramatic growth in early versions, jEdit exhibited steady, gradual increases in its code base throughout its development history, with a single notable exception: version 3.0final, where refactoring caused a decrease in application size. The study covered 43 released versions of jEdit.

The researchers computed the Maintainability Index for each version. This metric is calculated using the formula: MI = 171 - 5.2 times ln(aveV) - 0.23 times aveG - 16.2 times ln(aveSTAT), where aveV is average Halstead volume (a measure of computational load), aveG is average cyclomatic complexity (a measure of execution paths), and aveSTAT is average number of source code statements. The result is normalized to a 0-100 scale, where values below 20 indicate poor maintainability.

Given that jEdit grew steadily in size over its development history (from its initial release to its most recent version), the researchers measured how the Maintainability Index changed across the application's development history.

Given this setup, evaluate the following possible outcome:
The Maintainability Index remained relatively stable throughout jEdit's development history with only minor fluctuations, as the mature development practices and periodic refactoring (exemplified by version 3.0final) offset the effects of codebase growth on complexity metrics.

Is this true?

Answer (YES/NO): NO